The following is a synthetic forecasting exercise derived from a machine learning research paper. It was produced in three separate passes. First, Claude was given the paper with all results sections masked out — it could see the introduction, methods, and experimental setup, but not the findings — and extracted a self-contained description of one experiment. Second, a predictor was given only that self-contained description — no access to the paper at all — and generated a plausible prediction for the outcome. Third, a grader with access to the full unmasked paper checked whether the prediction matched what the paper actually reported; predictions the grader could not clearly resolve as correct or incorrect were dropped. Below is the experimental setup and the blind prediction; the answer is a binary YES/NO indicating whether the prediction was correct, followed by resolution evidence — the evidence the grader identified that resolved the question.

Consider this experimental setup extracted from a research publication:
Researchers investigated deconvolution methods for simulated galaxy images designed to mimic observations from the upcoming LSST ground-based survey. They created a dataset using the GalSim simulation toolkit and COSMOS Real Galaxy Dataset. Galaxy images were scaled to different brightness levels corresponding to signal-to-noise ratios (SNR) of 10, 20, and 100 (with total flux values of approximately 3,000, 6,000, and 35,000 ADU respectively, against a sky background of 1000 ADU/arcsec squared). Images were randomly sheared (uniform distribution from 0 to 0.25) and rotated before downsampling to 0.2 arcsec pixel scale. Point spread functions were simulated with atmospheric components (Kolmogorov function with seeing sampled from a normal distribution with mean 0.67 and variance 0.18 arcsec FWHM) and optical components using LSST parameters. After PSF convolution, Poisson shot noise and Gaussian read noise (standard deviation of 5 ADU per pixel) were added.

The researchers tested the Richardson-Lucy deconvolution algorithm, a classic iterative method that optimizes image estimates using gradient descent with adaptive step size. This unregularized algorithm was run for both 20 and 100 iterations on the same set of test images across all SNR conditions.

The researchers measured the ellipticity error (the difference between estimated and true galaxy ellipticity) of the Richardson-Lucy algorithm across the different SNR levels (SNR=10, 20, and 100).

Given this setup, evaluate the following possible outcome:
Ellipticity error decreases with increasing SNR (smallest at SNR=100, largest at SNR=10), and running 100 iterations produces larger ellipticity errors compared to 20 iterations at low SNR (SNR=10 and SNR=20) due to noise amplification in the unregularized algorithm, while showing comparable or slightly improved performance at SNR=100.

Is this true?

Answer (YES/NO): NO